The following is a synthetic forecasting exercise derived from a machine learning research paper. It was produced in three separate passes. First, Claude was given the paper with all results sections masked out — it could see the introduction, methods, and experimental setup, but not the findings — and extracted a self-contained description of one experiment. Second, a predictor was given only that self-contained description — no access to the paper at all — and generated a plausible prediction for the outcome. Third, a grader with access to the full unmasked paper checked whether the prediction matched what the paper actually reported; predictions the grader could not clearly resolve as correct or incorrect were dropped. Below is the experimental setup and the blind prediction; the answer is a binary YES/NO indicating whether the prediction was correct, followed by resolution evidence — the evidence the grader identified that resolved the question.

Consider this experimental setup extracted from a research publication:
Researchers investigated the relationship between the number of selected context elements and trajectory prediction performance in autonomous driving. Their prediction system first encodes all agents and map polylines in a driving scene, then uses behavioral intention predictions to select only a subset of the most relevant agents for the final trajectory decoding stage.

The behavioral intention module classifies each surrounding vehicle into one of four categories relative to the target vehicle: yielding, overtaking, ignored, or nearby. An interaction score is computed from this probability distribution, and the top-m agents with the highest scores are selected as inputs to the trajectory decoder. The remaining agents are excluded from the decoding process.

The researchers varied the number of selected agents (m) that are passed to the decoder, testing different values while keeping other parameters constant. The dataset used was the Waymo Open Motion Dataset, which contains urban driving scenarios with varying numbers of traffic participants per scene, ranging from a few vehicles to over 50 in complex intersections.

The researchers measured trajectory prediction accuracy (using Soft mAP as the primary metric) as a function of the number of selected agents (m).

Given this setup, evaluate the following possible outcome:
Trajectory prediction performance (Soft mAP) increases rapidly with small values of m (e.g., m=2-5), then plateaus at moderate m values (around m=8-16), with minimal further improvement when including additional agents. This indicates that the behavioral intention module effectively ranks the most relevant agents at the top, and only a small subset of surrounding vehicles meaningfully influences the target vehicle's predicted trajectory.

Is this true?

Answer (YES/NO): NO